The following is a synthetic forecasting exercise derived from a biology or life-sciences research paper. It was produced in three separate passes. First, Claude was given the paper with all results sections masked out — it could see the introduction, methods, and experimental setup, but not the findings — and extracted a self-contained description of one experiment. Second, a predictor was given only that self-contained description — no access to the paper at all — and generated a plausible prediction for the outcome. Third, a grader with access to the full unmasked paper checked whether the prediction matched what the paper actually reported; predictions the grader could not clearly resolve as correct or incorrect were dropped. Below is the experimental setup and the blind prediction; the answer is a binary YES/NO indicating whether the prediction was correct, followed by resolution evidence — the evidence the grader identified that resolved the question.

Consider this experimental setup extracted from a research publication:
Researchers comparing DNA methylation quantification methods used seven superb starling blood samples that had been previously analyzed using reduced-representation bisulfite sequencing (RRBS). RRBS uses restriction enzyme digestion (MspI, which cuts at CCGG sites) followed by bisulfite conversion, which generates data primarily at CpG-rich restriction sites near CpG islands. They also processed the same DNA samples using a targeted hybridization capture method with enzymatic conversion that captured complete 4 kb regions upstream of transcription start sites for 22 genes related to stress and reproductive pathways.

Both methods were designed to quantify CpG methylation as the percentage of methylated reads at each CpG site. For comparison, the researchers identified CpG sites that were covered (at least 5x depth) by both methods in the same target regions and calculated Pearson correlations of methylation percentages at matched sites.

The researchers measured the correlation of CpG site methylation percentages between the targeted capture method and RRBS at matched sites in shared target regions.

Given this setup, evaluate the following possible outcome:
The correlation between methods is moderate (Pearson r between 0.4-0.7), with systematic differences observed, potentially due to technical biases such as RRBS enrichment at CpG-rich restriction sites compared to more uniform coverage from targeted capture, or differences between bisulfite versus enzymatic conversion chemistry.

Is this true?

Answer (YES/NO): NO